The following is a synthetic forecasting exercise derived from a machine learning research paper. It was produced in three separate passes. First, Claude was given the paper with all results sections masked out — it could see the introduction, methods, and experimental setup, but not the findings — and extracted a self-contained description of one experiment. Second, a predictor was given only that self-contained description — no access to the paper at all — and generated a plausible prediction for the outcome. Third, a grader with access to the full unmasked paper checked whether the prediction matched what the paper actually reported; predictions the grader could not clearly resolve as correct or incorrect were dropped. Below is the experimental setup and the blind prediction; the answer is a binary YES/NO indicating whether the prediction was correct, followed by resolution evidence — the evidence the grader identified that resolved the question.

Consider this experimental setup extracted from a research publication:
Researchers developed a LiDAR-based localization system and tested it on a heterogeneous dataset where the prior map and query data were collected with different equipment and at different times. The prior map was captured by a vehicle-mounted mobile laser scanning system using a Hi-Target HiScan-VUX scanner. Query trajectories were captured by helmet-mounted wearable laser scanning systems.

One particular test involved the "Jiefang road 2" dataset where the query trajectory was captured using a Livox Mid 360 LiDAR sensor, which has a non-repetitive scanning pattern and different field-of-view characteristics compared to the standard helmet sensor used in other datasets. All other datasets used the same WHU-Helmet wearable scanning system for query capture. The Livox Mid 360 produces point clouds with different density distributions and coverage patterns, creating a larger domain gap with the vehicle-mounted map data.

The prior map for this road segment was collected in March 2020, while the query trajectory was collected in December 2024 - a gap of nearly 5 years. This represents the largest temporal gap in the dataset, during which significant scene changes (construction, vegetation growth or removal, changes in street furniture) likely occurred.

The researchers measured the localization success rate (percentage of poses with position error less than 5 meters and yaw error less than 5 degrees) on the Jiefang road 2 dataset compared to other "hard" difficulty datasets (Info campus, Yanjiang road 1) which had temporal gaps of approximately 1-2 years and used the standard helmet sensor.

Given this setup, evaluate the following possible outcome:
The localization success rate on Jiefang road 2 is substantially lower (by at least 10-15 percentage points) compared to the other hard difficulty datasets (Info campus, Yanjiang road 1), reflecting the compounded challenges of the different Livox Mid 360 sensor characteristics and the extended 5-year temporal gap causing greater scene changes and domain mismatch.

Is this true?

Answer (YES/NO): NO